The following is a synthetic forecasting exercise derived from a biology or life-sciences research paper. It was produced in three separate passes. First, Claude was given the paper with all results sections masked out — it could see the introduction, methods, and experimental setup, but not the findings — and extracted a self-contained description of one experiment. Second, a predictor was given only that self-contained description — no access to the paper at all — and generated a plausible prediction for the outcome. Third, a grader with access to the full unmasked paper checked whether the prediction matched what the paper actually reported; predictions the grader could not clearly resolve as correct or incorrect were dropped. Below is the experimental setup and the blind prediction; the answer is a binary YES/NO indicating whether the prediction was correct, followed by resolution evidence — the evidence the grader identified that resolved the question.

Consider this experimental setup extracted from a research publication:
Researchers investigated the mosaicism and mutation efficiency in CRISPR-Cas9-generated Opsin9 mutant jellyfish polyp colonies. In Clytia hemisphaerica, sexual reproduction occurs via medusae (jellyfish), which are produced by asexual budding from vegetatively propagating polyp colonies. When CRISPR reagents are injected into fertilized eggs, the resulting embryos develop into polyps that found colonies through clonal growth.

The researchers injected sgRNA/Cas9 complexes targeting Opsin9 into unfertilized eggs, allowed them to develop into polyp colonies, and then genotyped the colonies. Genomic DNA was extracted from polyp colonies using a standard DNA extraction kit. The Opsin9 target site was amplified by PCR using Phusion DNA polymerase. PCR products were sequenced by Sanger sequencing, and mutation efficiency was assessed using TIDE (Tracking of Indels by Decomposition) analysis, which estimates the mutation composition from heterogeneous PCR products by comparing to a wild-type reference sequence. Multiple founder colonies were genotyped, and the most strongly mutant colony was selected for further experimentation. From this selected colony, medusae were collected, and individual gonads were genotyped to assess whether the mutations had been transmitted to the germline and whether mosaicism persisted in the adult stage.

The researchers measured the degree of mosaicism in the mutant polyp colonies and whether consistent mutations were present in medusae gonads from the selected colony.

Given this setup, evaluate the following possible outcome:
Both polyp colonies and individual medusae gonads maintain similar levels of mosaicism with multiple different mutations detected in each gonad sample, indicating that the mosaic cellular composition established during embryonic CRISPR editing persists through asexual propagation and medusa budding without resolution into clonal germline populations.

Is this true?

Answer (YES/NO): NO